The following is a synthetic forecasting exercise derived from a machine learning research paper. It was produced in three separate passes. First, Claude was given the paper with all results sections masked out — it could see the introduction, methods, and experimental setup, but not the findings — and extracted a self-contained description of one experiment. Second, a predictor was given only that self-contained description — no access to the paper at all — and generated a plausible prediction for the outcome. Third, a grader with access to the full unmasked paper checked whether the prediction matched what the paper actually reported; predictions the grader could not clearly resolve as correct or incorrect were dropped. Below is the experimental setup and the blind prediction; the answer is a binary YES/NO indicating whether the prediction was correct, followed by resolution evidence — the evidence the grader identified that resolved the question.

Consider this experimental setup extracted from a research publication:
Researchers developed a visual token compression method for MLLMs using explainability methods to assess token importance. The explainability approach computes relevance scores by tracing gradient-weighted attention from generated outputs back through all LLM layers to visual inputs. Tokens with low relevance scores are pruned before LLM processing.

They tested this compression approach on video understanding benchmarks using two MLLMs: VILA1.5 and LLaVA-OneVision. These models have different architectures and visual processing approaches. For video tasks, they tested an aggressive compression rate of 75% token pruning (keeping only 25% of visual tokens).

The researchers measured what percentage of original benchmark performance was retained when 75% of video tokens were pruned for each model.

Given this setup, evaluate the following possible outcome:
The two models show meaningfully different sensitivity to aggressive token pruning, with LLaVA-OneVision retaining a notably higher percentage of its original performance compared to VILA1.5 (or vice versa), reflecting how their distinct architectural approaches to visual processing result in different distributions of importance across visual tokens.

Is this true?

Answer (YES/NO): NO